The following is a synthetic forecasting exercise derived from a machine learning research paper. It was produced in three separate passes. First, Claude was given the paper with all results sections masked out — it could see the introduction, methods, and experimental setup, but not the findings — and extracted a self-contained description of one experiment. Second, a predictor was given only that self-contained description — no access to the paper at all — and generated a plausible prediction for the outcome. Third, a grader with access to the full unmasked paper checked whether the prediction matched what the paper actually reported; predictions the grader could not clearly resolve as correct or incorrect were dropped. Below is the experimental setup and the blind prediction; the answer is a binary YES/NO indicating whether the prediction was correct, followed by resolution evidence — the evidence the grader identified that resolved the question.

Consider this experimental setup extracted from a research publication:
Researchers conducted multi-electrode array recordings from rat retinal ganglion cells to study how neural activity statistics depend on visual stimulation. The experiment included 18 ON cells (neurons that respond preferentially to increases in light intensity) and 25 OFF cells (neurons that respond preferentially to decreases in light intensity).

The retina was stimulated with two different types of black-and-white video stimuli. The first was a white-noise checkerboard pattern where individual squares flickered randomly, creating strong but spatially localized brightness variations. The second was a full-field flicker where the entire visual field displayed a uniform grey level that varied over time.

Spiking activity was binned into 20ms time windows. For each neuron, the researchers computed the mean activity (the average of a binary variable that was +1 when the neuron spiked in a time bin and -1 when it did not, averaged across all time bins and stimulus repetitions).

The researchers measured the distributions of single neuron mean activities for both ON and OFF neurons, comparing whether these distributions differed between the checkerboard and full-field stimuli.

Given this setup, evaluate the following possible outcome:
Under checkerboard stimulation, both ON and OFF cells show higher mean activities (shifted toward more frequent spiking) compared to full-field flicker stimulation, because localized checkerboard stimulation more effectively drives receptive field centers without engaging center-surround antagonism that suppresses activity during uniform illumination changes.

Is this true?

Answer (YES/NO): NO